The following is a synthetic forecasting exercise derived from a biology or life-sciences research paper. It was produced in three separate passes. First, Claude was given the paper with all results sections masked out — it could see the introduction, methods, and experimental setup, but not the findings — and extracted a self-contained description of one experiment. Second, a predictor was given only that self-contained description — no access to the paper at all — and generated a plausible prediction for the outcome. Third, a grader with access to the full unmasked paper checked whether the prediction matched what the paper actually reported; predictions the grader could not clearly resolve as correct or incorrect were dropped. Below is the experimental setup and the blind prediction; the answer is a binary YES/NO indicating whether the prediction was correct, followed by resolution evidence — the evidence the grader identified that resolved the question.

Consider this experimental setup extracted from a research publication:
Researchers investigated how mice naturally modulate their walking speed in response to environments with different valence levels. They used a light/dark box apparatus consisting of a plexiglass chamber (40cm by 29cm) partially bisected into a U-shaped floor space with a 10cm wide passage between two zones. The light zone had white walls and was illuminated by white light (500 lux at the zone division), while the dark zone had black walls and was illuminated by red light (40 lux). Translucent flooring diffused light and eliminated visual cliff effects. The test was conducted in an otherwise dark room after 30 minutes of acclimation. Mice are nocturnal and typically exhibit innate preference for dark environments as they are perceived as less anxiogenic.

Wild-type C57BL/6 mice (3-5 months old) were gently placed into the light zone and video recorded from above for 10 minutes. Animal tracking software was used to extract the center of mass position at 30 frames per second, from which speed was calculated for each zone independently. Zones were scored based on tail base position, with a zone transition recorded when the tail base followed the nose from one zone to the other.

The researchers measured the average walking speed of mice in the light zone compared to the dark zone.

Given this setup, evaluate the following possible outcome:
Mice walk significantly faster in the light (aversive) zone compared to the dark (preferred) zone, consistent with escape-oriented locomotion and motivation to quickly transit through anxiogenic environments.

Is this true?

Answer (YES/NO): YES